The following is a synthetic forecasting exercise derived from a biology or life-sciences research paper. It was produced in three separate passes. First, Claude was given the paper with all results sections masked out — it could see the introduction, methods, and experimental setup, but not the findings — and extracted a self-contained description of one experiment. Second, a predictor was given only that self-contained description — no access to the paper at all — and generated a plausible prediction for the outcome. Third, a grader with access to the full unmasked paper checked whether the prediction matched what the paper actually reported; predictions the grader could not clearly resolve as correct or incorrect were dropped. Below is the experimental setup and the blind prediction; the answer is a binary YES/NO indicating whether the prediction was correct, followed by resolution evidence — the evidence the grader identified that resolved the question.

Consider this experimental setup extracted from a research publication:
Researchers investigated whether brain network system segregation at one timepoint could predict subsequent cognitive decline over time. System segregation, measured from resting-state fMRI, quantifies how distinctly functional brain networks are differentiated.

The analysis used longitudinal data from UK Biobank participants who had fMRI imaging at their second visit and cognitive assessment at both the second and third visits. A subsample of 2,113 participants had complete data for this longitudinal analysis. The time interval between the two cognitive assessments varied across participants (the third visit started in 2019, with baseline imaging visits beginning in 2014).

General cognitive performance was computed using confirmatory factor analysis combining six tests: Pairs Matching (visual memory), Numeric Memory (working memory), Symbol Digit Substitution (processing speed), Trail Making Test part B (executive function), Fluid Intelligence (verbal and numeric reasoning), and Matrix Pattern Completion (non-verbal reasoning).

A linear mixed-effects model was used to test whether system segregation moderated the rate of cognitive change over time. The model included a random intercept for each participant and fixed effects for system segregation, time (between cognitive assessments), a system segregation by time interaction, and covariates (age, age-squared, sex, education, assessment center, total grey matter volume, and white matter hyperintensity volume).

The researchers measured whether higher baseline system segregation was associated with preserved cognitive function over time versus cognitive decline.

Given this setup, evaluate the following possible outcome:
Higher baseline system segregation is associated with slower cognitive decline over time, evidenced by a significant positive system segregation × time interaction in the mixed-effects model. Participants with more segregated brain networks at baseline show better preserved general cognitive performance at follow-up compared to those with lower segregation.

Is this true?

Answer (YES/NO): YES